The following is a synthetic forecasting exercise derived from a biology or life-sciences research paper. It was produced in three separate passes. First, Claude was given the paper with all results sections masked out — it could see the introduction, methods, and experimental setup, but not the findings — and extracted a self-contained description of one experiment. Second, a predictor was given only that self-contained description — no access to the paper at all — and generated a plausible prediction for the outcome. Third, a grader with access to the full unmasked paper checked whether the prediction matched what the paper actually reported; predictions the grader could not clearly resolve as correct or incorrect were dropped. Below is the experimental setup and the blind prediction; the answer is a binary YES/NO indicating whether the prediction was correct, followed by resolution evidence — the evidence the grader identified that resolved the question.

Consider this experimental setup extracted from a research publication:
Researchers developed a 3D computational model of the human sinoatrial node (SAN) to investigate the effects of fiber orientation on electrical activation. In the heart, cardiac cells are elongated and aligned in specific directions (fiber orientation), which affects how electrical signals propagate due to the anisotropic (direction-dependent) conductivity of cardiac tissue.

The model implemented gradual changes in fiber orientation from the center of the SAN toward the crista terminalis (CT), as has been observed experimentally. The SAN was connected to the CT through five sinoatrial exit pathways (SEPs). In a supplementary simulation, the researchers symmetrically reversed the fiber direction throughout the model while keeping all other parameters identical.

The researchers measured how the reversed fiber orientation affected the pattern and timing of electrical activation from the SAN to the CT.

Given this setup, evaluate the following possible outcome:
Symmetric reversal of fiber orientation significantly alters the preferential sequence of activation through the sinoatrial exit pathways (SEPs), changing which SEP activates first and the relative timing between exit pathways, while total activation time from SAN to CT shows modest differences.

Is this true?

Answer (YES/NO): YES